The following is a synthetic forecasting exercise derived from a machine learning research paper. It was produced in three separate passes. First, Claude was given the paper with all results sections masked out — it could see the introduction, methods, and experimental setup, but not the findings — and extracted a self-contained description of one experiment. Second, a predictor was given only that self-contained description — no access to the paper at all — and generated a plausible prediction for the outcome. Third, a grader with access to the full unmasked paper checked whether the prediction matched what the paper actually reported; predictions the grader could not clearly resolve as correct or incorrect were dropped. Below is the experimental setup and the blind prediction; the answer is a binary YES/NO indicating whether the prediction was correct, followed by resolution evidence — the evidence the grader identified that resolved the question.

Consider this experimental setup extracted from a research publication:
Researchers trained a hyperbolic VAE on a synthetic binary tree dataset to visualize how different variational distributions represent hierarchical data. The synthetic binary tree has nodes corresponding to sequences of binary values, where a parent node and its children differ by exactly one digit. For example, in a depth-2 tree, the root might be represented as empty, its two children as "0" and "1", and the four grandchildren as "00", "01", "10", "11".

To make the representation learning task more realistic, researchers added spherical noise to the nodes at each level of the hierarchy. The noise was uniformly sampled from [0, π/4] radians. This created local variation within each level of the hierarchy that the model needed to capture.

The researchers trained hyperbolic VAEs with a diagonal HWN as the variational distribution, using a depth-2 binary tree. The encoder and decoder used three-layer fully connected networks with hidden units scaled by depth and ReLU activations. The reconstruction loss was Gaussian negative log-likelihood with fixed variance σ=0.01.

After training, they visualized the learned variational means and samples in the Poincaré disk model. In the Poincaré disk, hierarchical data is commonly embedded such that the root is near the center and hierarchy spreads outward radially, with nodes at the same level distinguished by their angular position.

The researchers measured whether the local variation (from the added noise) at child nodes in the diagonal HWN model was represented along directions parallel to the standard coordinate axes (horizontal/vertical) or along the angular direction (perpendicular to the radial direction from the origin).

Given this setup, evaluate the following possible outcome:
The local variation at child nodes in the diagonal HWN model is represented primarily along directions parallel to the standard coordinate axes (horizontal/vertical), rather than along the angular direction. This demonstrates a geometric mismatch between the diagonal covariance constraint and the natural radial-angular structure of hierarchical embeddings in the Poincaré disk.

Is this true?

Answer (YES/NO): YES